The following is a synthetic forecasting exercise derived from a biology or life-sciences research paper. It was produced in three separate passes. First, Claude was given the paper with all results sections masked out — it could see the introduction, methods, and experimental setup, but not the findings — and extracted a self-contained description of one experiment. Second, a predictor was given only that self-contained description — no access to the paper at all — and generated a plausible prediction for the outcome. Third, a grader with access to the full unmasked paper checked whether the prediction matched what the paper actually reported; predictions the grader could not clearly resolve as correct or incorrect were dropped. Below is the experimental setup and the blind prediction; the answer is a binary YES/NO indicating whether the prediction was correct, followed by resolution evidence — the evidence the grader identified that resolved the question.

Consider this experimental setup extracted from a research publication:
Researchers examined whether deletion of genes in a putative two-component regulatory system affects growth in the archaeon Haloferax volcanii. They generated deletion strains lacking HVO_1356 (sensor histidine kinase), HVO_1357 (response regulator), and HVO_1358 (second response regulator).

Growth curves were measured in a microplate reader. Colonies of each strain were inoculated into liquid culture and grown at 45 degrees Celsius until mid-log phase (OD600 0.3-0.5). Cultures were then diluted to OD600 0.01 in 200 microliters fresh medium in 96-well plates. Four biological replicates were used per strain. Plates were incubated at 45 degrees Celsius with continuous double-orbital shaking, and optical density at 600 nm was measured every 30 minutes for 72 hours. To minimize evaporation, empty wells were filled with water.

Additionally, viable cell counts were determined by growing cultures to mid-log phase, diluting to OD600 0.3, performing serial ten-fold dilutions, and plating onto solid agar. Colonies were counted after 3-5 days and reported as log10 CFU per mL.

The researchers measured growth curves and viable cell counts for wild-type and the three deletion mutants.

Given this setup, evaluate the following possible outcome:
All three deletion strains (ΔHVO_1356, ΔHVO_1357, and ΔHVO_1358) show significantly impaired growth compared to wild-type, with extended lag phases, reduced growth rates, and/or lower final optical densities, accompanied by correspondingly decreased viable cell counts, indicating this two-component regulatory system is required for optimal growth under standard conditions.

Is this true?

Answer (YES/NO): NO